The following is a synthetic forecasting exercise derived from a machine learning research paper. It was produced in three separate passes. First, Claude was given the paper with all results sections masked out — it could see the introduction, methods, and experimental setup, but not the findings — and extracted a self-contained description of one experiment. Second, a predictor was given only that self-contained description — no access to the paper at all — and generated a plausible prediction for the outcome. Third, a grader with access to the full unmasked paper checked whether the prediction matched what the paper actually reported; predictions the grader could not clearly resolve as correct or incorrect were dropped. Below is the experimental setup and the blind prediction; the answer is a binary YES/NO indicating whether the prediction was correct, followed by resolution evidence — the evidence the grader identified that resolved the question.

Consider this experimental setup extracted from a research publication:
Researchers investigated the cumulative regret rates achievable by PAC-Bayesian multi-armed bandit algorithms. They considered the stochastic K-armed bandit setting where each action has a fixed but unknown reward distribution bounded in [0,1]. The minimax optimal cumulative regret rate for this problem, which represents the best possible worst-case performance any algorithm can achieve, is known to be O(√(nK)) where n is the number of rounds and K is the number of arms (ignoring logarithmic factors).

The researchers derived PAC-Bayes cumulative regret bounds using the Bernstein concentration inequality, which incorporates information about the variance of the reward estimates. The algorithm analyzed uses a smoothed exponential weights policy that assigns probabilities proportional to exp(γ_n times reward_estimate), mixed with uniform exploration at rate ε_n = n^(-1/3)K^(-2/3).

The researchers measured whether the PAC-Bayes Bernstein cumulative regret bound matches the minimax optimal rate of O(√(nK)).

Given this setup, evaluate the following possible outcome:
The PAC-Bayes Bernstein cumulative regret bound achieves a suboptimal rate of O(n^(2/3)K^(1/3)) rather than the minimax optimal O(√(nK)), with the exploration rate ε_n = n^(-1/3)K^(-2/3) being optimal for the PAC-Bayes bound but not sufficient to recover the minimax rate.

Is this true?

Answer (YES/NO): YES